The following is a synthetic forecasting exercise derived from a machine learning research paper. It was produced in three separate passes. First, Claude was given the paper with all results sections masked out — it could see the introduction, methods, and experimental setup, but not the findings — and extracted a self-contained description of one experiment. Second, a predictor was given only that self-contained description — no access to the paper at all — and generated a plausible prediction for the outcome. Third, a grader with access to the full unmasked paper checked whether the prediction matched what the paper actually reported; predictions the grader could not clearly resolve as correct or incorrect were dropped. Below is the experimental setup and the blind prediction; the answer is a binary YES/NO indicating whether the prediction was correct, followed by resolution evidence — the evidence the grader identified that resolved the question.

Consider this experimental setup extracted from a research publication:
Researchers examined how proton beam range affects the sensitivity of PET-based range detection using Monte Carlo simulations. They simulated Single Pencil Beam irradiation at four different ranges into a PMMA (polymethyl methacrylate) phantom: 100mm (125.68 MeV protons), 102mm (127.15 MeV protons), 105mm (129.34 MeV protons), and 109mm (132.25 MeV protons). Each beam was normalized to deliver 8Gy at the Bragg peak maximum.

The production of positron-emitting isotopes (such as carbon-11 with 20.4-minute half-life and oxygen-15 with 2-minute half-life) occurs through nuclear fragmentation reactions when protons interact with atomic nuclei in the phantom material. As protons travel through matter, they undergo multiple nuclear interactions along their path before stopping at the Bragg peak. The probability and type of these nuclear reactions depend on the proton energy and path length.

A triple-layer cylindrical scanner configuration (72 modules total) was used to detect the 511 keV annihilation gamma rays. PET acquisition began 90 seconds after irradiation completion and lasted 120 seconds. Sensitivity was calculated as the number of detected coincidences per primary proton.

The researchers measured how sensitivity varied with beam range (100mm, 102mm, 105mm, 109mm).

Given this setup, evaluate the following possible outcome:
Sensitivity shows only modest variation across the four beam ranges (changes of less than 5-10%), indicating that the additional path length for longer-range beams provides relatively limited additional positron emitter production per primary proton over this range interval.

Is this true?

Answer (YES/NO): YES